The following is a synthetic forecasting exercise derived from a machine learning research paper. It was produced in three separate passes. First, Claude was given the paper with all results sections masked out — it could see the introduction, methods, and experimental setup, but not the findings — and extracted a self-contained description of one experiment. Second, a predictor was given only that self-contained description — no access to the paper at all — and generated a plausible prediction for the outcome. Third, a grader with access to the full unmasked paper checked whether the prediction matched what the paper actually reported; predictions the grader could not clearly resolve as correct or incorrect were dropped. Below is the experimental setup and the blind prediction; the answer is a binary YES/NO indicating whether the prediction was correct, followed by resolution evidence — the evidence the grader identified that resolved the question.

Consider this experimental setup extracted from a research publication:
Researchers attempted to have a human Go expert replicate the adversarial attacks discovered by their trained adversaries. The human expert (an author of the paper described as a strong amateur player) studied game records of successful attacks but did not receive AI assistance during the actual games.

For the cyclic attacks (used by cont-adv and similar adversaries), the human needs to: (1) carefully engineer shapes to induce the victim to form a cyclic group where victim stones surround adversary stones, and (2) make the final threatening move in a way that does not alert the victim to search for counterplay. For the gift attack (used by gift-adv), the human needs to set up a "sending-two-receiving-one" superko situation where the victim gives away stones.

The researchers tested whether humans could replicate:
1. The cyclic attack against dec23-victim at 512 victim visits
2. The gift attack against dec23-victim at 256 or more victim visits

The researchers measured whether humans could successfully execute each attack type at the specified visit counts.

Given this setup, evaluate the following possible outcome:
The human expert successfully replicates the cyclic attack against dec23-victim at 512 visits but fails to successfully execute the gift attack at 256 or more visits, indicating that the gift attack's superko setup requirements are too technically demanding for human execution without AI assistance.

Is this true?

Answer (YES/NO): NO